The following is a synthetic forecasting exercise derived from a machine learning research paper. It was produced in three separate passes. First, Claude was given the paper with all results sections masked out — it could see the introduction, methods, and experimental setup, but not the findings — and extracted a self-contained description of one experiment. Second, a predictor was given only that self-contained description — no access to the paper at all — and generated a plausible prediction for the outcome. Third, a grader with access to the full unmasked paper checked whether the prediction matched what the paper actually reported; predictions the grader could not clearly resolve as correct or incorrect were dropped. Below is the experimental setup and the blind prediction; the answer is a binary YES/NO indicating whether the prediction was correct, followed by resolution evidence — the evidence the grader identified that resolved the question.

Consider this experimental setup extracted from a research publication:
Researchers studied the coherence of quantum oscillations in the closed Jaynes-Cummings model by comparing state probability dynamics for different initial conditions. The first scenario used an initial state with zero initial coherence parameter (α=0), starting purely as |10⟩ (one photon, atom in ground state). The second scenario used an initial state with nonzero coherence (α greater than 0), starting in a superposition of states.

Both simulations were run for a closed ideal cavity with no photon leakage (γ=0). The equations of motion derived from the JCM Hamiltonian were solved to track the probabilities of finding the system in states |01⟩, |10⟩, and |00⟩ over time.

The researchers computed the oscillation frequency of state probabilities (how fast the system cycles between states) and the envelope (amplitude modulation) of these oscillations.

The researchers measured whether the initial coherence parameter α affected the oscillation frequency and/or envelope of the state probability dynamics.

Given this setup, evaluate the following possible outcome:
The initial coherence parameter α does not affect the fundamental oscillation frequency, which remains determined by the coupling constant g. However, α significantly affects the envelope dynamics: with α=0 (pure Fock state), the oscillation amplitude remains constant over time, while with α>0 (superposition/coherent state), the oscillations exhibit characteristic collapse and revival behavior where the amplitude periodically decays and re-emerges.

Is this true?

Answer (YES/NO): NO